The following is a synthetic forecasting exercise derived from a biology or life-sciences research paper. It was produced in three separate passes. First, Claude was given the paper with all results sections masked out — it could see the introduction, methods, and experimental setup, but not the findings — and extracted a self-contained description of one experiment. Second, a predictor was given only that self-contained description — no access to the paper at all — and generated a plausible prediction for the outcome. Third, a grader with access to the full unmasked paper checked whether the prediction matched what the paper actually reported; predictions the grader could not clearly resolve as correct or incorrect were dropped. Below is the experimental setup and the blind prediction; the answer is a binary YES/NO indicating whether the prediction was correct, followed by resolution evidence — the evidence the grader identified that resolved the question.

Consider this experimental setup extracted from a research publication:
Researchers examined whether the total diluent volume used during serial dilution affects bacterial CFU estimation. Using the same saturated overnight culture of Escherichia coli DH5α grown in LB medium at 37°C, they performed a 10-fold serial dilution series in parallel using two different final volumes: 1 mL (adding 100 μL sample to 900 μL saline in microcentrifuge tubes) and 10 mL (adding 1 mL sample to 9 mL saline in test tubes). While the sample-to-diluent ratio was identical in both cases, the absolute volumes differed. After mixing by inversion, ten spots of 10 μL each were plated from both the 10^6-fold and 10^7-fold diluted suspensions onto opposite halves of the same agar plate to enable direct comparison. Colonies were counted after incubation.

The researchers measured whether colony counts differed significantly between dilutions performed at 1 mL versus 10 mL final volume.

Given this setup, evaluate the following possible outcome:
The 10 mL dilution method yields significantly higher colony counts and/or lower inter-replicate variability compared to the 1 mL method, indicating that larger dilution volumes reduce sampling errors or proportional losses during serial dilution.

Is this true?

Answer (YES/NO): NO